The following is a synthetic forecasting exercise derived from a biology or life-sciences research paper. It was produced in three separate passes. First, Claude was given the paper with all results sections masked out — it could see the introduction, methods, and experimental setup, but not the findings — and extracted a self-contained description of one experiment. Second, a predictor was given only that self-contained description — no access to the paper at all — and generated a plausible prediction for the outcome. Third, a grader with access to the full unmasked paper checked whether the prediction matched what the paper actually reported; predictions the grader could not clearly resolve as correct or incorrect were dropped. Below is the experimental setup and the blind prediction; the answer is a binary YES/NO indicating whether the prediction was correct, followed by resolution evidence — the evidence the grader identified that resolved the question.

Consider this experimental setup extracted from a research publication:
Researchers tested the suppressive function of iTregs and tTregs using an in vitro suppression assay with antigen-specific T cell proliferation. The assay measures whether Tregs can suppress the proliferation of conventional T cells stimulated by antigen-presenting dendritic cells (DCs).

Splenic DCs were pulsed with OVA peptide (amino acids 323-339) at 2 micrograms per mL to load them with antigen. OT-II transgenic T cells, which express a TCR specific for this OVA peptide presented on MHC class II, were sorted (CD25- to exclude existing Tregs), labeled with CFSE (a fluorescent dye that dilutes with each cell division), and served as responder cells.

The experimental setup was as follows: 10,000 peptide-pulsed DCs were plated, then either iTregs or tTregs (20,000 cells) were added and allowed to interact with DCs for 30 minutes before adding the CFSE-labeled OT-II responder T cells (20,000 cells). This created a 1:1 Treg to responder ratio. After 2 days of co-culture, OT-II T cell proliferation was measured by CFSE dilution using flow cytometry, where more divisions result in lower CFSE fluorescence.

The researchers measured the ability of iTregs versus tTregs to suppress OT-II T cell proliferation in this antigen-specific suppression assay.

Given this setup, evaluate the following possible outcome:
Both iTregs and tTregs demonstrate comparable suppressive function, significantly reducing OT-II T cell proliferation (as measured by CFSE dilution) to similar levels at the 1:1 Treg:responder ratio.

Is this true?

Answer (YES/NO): NO